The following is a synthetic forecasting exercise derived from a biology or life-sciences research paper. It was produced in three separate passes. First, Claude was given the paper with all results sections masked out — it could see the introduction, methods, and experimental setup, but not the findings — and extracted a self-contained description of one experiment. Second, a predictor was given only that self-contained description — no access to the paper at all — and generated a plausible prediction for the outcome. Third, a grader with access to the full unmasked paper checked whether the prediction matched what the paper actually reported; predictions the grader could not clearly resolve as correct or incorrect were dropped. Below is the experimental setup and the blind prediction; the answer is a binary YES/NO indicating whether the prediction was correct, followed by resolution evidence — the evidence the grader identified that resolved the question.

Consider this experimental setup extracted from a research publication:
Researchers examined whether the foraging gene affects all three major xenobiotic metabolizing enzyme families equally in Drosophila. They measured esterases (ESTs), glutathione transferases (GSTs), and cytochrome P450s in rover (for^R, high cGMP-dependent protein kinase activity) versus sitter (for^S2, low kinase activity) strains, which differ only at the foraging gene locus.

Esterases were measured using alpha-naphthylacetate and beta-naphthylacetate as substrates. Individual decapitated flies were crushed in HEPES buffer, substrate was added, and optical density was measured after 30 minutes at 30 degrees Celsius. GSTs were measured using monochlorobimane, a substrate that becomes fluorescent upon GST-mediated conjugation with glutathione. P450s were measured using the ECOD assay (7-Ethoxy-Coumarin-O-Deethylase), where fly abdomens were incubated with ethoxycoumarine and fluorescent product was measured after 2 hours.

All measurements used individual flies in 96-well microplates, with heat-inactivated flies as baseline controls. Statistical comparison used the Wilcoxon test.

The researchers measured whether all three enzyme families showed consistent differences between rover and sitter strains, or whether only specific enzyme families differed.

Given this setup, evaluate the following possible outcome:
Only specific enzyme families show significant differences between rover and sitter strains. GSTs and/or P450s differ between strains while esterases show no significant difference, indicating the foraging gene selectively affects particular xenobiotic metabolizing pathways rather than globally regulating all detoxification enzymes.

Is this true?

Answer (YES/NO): NO